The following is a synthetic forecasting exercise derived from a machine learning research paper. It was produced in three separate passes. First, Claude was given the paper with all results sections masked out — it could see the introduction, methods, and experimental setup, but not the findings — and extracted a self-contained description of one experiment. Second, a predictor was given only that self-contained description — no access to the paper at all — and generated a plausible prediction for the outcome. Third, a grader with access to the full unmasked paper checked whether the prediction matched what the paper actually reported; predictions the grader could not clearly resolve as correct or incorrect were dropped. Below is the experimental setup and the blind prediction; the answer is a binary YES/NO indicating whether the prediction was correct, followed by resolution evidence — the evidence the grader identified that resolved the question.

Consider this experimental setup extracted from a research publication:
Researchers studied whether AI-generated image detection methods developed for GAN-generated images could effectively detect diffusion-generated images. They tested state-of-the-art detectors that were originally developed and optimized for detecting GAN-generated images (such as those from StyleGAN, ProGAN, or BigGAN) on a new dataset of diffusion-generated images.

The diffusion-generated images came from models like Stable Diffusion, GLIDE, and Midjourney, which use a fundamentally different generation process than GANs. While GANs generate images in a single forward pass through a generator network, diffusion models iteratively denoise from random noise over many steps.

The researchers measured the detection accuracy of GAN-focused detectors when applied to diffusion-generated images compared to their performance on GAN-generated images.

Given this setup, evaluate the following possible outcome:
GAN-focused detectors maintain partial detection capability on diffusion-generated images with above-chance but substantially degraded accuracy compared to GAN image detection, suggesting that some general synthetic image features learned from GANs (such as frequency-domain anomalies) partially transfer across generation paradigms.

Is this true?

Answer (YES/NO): YES